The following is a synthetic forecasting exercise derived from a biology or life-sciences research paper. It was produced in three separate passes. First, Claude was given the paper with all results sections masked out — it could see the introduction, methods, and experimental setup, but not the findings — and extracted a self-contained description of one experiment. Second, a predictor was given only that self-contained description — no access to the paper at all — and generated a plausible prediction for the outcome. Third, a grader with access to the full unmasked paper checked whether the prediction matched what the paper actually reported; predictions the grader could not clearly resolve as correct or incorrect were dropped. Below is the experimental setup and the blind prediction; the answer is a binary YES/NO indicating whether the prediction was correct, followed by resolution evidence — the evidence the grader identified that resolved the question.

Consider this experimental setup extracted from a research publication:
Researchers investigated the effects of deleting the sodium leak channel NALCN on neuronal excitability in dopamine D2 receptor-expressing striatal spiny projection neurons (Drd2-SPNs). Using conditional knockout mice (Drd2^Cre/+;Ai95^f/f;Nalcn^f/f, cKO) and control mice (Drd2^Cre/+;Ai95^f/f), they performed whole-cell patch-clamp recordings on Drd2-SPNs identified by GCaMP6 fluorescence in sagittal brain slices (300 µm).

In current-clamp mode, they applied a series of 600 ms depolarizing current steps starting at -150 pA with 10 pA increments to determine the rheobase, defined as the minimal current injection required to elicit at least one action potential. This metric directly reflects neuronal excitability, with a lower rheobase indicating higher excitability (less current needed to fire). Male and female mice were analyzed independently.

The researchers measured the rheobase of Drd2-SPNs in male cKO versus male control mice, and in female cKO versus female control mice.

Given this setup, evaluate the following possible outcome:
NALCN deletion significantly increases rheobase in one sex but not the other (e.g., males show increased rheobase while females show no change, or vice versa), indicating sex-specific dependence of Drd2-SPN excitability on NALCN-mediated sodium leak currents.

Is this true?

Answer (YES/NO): YES